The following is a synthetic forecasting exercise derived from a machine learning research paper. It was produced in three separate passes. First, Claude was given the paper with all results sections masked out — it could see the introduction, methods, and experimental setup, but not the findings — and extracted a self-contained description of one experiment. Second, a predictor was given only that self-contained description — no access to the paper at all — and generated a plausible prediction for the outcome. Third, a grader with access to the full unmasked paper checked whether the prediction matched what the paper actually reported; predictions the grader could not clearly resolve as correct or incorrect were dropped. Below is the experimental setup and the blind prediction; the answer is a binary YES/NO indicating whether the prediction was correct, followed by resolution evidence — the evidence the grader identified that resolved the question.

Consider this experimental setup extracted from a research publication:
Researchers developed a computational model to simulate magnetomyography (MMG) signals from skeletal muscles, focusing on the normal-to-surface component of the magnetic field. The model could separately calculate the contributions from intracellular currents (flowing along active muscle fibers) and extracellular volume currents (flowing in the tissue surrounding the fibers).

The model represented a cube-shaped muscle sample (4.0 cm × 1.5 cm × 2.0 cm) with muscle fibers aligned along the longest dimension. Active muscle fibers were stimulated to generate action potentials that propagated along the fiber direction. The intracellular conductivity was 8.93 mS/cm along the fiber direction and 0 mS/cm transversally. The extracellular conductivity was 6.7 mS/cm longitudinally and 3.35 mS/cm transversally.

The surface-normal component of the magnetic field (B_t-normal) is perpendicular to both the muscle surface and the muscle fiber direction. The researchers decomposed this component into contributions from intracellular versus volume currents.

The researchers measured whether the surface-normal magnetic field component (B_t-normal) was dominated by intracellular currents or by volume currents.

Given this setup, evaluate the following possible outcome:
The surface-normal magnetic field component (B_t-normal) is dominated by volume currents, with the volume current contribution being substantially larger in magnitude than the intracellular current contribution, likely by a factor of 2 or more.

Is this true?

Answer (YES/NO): NO